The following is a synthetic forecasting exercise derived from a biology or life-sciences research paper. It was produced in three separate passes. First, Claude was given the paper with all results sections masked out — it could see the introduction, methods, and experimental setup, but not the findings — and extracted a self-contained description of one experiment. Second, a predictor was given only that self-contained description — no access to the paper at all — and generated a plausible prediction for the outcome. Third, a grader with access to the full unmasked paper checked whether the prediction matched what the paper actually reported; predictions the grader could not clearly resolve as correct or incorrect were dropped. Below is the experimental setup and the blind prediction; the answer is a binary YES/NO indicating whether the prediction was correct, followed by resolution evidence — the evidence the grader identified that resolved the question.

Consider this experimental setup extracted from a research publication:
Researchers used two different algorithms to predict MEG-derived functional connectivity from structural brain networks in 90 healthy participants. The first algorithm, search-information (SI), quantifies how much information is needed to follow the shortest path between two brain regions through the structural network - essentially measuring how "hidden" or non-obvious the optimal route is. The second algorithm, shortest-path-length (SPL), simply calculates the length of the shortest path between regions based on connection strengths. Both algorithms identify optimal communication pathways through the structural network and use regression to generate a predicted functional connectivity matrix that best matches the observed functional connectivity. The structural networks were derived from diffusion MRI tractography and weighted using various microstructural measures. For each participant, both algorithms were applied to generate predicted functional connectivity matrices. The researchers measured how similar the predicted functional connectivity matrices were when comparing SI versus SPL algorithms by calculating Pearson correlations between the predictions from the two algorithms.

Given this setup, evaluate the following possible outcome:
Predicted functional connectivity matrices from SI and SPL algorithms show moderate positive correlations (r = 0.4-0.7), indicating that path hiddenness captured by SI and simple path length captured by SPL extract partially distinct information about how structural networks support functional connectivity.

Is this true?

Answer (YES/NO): NO